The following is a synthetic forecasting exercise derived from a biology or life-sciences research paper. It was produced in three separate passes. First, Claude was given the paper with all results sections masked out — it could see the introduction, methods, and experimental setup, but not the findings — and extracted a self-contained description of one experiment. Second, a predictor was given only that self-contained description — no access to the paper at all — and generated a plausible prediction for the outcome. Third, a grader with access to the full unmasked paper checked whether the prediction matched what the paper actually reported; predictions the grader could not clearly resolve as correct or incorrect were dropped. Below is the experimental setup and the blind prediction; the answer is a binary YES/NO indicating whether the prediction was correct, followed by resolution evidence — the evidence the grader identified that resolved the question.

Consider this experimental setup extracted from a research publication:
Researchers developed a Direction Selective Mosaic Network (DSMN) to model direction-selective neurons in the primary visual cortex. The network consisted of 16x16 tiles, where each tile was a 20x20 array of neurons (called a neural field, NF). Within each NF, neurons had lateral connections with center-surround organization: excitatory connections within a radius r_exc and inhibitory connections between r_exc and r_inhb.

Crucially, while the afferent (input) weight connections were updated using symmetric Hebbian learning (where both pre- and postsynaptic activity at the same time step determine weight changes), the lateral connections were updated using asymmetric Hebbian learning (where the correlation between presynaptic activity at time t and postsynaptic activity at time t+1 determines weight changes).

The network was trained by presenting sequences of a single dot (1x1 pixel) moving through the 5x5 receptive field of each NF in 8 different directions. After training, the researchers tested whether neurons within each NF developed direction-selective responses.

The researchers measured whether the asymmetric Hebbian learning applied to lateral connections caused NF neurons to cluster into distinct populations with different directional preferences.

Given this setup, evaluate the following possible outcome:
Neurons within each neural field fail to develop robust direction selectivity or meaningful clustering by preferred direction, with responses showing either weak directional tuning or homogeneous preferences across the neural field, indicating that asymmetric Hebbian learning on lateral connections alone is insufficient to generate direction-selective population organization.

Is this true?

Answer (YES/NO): NO